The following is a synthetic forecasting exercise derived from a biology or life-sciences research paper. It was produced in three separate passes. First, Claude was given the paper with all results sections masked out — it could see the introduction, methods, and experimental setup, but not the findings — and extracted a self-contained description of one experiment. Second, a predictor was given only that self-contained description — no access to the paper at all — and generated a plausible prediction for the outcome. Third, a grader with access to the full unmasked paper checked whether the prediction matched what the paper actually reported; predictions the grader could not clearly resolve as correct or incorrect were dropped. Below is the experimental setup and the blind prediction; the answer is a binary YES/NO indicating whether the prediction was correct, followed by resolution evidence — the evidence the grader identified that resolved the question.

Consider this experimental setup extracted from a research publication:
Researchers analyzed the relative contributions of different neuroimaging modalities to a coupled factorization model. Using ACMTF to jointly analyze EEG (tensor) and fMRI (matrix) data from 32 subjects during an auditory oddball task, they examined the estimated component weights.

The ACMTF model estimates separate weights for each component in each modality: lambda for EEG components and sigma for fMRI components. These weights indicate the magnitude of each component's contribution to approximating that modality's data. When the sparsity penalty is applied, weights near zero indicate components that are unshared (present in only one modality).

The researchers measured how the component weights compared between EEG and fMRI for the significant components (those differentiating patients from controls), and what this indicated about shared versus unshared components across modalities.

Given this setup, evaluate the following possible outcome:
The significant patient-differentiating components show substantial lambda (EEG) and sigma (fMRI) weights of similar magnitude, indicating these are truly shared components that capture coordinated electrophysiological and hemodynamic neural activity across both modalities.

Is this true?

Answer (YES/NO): NO